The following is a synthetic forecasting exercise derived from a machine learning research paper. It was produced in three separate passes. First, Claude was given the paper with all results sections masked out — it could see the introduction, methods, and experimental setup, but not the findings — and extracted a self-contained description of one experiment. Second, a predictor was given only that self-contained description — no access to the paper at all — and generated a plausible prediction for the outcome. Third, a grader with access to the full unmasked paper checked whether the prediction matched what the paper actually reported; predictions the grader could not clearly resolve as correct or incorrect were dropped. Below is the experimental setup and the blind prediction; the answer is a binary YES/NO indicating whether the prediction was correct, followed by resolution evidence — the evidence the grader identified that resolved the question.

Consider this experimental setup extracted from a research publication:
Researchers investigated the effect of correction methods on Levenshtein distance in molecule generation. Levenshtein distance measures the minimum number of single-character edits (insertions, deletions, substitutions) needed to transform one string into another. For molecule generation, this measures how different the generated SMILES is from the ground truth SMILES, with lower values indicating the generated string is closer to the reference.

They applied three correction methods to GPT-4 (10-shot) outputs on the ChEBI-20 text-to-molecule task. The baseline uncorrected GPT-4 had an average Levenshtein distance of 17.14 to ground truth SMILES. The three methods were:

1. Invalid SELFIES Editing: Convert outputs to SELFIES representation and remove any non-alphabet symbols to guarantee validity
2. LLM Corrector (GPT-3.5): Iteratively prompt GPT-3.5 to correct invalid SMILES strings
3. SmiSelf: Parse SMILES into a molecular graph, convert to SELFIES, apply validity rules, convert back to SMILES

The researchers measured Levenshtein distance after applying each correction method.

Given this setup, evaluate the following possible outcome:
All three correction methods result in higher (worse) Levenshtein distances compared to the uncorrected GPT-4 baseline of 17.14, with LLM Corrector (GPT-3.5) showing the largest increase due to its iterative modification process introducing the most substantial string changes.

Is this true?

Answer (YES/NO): NO